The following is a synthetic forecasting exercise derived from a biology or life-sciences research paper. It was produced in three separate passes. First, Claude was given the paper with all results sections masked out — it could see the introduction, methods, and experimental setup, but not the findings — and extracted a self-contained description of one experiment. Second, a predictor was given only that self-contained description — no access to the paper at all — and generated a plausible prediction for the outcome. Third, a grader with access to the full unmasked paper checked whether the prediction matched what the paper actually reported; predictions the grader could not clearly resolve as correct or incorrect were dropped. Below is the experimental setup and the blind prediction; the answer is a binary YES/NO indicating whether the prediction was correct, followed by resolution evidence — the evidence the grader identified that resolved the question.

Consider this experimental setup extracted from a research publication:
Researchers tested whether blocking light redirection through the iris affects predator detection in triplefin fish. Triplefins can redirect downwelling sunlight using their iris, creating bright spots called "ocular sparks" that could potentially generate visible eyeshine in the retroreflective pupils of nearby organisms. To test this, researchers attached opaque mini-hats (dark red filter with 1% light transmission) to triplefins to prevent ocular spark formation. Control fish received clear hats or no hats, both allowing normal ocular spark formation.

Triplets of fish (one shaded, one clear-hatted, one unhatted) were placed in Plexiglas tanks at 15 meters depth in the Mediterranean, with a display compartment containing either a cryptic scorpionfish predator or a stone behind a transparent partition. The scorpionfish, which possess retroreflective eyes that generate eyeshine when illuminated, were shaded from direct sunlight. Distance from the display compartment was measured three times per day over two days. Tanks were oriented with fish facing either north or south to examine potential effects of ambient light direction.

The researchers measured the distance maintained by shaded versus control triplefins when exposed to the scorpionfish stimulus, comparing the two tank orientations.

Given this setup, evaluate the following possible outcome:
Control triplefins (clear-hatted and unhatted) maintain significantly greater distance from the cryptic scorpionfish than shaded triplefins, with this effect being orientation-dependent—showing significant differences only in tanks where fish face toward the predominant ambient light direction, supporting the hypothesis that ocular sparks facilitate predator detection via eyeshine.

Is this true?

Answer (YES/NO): NO